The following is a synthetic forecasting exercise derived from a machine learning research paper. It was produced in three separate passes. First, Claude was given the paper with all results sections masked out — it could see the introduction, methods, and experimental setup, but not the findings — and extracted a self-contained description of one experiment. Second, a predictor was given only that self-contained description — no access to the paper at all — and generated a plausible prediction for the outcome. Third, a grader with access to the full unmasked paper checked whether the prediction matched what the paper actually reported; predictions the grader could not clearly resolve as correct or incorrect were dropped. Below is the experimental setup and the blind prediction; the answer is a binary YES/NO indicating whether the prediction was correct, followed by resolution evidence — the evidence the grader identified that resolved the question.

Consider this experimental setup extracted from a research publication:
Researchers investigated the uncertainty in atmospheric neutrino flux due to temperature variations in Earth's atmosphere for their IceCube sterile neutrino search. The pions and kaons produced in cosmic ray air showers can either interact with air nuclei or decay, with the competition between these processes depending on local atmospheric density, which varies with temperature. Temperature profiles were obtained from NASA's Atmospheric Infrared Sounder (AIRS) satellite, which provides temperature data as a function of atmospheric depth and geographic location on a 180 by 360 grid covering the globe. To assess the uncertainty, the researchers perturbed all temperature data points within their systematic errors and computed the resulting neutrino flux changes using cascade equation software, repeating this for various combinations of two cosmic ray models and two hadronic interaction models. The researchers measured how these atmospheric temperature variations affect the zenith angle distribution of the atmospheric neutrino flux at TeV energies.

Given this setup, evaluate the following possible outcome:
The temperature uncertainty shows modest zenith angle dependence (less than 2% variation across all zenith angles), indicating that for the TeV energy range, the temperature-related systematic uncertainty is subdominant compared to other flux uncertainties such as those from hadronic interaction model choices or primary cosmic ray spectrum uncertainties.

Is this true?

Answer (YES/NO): NO